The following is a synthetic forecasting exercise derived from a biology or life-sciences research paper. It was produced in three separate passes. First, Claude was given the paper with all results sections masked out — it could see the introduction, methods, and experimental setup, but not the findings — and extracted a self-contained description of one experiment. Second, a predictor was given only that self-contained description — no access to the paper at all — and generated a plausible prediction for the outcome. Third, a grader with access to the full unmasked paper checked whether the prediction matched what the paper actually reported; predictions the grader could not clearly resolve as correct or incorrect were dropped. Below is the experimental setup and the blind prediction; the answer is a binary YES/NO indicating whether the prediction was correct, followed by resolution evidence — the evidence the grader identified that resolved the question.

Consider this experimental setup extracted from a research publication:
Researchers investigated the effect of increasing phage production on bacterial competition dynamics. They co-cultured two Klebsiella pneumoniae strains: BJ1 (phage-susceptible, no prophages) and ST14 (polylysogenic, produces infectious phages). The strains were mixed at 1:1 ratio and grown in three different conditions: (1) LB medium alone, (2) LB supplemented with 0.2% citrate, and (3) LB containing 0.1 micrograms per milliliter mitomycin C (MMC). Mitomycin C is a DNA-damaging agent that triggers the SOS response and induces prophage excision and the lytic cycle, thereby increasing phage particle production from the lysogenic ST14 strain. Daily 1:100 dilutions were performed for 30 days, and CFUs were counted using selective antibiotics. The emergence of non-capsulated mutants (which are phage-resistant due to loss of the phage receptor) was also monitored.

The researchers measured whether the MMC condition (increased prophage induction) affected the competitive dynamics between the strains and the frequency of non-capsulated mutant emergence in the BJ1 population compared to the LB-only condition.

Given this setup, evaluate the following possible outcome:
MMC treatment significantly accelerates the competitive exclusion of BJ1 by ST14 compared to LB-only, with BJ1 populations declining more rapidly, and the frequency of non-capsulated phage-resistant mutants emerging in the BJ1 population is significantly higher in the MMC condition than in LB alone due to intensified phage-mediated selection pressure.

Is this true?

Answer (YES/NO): NO